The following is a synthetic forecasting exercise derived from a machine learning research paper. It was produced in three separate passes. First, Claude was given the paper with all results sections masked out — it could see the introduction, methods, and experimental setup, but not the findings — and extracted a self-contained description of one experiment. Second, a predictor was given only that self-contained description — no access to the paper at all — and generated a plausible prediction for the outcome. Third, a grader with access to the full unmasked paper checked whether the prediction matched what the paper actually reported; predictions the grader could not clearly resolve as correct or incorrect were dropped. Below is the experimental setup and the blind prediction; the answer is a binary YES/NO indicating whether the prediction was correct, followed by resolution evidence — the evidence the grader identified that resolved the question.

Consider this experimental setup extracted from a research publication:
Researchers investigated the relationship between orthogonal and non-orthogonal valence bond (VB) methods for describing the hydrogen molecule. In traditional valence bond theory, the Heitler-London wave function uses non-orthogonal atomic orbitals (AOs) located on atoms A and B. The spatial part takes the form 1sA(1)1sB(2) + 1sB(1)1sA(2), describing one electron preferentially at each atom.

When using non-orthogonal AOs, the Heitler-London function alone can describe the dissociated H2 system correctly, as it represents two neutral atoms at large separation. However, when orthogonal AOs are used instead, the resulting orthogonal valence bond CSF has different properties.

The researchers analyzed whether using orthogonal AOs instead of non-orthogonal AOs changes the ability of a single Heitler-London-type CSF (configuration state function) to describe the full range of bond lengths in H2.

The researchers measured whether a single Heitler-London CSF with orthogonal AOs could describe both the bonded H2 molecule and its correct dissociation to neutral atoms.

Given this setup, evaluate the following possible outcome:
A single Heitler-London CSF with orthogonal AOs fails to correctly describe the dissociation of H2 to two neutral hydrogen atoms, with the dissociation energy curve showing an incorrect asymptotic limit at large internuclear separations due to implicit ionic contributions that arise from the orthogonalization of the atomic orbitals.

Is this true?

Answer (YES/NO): NO